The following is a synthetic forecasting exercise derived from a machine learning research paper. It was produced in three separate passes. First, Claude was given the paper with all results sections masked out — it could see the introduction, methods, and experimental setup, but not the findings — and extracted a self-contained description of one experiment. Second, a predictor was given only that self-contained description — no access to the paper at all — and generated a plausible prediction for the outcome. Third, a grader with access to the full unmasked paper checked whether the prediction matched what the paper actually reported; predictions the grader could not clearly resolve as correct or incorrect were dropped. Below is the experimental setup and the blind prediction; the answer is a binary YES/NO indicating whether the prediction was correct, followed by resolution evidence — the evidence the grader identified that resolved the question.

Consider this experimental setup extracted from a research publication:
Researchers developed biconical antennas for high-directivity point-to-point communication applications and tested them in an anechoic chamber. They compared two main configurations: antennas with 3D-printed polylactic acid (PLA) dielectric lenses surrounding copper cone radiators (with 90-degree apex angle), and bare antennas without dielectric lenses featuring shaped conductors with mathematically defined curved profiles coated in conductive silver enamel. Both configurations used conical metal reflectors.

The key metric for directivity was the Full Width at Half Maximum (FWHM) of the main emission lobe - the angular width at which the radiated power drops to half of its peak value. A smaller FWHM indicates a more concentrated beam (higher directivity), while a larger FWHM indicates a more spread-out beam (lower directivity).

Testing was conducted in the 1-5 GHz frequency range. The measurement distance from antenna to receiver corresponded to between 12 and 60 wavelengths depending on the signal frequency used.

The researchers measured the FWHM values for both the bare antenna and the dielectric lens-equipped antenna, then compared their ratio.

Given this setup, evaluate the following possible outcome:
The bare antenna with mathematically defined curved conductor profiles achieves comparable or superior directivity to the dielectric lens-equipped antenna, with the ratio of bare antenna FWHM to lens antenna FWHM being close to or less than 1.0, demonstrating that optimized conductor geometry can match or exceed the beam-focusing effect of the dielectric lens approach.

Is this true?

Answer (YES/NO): NO